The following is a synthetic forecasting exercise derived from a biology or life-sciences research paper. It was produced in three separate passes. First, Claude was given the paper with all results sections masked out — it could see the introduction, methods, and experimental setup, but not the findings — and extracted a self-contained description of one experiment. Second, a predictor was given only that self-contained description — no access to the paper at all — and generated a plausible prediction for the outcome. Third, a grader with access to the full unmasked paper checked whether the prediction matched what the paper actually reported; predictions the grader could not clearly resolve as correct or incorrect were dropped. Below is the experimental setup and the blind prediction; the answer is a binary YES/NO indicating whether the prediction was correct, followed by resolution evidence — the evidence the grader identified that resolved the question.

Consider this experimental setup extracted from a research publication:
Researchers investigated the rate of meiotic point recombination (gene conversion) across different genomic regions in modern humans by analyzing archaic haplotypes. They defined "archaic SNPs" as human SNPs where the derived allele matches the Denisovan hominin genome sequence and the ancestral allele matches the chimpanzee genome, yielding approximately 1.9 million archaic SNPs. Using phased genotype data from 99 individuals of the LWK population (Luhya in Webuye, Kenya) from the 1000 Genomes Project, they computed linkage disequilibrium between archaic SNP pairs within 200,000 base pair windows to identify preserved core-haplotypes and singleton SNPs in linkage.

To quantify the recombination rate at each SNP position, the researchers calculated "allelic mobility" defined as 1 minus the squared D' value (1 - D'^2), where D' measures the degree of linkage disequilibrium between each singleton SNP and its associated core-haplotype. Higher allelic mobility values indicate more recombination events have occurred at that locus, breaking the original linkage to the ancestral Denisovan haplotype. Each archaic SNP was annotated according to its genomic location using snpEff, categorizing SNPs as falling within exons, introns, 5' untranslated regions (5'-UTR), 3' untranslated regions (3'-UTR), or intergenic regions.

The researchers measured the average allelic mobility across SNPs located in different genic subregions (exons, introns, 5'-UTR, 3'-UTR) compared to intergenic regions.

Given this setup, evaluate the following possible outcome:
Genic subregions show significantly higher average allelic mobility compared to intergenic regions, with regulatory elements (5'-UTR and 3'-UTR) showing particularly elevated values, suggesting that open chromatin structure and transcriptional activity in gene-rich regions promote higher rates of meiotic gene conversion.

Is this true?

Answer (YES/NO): YES